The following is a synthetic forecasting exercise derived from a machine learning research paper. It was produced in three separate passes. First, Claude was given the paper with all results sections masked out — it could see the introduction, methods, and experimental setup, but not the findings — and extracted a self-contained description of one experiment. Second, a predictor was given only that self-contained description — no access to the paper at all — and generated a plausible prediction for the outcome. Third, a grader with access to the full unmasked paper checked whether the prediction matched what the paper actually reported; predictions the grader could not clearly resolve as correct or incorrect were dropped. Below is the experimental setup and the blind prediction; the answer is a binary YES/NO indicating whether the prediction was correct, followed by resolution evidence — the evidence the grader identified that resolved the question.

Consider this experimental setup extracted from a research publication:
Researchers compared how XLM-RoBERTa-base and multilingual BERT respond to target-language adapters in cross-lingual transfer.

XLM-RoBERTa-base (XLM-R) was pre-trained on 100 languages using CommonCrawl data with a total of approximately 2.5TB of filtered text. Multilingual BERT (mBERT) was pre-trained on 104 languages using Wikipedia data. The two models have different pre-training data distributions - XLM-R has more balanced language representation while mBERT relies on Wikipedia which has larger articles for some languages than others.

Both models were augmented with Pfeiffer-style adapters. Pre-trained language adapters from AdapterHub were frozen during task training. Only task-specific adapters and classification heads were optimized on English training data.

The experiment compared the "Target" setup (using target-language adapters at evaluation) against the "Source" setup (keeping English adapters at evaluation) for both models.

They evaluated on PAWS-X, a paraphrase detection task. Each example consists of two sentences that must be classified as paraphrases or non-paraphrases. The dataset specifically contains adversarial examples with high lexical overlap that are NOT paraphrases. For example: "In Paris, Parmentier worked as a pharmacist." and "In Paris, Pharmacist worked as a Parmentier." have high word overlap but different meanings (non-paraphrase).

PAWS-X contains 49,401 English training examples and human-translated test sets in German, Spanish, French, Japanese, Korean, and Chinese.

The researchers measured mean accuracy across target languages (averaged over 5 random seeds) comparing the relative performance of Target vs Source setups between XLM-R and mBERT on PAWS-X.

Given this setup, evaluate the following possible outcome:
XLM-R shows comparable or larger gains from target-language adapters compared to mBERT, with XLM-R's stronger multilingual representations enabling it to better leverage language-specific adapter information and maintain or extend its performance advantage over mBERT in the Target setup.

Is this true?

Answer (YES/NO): YES